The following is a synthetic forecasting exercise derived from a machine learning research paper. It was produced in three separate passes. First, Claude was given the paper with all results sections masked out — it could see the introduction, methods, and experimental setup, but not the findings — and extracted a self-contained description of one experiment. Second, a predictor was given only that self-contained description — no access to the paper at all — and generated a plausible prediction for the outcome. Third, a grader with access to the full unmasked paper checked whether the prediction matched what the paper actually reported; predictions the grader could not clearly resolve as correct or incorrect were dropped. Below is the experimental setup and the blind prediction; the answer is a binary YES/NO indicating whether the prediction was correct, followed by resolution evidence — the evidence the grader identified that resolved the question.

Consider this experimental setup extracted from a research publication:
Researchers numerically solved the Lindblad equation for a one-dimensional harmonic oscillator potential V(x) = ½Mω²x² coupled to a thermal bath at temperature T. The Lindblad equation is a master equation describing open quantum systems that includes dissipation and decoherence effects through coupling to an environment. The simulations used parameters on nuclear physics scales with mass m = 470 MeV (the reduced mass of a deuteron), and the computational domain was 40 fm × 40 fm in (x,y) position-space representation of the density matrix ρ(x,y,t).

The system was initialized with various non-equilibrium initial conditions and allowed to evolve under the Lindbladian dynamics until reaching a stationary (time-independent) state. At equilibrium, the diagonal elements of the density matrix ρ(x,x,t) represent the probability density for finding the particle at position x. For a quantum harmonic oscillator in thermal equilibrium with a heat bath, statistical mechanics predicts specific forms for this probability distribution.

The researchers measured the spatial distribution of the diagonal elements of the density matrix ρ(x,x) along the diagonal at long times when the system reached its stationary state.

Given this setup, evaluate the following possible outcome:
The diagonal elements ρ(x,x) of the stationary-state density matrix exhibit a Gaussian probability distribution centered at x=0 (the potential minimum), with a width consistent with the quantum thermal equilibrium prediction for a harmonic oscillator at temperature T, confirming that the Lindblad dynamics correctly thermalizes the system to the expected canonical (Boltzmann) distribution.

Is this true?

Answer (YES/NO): YES